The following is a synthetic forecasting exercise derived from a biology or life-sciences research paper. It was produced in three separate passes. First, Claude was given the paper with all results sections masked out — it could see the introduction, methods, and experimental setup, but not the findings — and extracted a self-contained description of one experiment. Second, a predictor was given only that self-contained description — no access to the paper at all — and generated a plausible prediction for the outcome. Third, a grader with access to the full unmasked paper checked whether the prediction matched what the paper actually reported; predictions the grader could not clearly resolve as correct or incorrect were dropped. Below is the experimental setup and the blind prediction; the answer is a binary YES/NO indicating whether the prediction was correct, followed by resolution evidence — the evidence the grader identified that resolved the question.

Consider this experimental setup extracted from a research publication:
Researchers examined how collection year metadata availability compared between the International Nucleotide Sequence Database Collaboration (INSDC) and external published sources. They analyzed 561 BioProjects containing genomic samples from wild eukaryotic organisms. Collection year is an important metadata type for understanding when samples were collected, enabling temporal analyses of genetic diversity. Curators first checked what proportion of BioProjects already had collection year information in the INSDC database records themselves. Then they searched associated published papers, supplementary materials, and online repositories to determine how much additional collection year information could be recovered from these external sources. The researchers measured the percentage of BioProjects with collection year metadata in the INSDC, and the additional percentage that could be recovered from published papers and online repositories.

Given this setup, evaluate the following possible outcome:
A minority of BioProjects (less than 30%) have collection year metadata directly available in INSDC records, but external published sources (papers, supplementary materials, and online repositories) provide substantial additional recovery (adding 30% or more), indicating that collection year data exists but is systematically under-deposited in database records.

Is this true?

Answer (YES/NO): NO